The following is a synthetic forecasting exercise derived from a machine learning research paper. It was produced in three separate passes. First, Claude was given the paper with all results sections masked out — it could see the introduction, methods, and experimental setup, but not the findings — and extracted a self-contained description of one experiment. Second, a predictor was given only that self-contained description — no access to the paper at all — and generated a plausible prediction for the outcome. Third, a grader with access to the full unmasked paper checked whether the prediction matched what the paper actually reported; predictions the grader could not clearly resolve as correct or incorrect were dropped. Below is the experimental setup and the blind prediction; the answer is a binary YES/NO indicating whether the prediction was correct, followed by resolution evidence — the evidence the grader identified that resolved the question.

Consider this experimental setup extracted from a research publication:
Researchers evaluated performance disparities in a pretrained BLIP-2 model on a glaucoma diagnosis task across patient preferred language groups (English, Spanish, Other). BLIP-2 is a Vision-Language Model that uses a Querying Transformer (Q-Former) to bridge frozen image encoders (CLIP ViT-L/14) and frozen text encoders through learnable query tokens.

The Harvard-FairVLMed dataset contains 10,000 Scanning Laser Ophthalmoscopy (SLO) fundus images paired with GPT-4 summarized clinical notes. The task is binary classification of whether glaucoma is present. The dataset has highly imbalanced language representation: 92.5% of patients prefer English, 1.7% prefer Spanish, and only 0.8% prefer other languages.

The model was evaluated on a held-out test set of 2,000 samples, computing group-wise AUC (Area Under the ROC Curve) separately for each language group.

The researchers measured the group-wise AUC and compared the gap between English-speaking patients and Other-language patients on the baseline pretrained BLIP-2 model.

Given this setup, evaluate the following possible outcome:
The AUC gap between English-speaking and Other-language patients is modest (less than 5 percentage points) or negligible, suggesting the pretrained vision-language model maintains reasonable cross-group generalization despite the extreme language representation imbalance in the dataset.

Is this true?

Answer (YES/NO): NO